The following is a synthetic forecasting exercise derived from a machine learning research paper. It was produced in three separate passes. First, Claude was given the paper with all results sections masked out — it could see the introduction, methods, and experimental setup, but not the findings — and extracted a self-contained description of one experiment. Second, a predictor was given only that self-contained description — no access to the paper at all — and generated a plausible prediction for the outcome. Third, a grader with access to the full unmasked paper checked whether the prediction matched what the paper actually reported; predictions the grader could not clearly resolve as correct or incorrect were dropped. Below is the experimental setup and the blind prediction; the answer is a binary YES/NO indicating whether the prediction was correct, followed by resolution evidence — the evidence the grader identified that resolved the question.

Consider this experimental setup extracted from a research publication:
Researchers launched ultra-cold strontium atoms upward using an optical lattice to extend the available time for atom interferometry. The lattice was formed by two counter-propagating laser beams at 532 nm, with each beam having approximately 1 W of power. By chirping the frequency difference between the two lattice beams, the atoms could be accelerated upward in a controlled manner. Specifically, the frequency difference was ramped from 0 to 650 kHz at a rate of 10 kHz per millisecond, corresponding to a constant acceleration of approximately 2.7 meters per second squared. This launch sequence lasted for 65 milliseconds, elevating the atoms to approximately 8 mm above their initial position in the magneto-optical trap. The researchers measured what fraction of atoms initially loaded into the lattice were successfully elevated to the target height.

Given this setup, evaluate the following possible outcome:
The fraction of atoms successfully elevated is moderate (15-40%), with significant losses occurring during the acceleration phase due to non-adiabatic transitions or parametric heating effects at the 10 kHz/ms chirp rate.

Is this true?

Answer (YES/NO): NO